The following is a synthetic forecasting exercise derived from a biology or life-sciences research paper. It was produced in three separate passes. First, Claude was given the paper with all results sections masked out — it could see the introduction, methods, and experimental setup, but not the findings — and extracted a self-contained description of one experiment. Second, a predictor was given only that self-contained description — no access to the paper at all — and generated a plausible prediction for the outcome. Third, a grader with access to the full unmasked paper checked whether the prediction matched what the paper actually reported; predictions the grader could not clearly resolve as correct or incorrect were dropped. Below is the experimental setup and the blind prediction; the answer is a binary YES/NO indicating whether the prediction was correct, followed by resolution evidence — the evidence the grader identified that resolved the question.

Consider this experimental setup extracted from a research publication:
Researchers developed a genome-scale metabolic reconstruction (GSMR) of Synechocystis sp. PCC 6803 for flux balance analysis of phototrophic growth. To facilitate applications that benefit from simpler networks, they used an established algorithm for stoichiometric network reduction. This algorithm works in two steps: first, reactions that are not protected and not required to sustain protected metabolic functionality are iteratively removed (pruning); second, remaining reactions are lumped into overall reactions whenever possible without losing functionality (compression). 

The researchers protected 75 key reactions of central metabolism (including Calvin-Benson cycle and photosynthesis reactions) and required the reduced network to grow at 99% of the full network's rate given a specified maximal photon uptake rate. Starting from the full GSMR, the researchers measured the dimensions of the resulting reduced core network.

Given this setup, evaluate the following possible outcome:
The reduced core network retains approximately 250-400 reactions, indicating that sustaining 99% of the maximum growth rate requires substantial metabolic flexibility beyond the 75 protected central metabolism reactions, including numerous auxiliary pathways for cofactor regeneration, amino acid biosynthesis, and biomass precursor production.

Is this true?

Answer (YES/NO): NO